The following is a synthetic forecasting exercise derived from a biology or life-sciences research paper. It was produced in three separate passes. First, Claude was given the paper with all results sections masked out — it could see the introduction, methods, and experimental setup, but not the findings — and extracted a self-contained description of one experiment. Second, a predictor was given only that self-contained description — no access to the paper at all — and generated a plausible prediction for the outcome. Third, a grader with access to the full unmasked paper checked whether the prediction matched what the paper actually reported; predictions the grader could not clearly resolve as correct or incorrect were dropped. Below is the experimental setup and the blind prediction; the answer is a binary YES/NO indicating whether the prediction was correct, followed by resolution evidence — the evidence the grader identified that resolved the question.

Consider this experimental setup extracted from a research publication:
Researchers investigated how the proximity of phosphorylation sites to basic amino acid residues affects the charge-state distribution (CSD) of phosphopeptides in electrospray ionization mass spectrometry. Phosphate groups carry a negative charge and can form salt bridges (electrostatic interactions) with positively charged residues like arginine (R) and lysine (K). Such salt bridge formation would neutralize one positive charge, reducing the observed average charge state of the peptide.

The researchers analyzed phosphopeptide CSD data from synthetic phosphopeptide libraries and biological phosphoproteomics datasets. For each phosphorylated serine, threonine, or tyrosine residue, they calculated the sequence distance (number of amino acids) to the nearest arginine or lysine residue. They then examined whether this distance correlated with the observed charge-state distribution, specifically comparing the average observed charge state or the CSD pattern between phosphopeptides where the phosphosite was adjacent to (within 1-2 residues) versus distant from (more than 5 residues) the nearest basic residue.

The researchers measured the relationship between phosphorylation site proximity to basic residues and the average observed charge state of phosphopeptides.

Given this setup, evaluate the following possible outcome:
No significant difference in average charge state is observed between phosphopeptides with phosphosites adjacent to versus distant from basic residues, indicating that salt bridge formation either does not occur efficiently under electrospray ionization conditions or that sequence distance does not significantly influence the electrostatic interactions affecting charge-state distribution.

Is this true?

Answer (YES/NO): NO